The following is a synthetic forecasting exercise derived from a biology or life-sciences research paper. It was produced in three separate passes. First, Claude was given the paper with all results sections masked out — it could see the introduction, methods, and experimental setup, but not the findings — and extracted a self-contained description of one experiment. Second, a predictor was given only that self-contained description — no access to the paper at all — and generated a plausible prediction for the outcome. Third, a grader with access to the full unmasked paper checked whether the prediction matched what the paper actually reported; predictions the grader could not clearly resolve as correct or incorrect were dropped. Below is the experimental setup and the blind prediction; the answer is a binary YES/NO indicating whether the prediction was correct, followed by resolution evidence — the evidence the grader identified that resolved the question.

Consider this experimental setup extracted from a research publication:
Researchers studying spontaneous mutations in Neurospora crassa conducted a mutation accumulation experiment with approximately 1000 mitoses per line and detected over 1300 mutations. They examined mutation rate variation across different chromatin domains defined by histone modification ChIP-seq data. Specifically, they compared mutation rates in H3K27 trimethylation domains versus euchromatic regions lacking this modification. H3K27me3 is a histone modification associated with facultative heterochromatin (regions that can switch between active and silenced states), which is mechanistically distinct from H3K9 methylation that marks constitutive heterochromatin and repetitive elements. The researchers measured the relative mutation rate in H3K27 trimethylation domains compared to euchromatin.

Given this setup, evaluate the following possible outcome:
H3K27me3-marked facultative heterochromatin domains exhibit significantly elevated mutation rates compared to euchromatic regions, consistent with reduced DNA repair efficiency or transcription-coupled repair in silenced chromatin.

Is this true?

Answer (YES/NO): YES